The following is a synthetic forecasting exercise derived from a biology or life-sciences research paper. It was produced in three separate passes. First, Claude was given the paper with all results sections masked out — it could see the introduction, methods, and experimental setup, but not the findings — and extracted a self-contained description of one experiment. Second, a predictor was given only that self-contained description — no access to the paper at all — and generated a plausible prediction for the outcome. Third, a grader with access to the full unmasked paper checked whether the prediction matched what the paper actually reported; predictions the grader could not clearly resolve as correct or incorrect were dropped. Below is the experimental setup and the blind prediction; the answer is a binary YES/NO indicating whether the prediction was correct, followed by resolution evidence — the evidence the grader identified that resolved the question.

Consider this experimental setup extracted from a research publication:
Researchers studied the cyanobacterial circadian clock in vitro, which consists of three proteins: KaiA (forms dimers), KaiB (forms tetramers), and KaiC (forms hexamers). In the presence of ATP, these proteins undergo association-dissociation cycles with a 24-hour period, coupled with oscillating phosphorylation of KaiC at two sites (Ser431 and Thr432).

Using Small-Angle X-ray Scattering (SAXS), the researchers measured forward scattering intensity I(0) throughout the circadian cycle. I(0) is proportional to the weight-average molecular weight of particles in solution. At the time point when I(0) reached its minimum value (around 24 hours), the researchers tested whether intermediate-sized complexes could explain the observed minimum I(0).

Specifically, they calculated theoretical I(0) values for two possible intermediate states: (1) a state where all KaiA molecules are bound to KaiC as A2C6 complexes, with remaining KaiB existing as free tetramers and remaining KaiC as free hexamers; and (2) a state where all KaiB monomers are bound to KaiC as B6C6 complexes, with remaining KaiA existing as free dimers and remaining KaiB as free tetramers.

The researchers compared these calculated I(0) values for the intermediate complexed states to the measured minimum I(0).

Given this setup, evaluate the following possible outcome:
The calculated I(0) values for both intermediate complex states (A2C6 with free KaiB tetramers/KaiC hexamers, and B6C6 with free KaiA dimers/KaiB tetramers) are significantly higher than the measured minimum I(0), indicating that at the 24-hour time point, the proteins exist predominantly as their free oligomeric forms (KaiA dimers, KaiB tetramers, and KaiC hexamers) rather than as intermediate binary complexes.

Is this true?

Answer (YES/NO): NO